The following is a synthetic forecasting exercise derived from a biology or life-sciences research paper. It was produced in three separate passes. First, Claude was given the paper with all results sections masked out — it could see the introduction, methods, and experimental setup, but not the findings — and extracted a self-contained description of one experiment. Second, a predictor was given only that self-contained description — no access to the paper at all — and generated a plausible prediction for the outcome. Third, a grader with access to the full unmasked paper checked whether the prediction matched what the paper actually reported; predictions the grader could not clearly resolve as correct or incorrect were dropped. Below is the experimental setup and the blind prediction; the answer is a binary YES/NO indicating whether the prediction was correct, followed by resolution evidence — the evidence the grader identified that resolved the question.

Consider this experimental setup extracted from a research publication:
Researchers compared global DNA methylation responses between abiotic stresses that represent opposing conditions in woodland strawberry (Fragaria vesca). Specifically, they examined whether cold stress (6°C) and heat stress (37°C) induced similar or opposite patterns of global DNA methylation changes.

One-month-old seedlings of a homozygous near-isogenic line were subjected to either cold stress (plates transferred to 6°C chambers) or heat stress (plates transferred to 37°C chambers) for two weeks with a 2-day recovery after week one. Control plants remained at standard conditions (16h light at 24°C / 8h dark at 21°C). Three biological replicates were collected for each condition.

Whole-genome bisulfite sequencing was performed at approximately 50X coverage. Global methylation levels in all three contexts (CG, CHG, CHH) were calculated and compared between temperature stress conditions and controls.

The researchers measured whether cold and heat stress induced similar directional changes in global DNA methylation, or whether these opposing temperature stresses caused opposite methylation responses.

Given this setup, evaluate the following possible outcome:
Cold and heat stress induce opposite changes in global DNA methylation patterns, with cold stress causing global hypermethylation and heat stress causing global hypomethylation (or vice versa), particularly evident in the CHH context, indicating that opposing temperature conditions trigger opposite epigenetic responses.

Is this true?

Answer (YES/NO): NO